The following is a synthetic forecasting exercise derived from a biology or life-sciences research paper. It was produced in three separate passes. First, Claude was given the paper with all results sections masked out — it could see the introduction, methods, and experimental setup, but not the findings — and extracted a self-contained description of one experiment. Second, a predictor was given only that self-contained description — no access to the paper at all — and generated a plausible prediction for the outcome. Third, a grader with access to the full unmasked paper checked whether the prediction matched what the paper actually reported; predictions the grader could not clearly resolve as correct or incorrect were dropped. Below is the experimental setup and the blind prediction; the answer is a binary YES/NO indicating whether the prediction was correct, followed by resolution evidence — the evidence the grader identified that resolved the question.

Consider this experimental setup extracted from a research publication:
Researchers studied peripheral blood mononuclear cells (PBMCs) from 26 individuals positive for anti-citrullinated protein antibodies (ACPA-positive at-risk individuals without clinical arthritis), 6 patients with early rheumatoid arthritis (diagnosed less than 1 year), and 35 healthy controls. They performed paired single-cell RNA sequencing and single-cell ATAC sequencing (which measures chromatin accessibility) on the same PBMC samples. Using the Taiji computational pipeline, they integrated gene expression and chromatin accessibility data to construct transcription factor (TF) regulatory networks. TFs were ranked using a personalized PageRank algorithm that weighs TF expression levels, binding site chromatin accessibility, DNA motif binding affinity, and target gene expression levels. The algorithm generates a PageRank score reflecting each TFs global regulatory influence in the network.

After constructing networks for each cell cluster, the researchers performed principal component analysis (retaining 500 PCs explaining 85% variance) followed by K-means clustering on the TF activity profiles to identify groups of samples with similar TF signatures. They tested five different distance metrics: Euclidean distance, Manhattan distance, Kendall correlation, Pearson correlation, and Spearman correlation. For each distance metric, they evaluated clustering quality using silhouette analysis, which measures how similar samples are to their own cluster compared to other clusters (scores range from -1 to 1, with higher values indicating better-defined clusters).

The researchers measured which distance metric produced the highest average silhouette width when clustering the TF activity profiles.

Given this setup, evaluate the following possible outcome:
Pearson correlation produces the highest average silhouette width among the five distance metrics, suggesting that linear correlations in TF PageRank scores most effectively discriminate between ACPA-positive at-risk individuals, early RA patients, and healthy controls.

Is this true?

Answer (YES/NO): YES